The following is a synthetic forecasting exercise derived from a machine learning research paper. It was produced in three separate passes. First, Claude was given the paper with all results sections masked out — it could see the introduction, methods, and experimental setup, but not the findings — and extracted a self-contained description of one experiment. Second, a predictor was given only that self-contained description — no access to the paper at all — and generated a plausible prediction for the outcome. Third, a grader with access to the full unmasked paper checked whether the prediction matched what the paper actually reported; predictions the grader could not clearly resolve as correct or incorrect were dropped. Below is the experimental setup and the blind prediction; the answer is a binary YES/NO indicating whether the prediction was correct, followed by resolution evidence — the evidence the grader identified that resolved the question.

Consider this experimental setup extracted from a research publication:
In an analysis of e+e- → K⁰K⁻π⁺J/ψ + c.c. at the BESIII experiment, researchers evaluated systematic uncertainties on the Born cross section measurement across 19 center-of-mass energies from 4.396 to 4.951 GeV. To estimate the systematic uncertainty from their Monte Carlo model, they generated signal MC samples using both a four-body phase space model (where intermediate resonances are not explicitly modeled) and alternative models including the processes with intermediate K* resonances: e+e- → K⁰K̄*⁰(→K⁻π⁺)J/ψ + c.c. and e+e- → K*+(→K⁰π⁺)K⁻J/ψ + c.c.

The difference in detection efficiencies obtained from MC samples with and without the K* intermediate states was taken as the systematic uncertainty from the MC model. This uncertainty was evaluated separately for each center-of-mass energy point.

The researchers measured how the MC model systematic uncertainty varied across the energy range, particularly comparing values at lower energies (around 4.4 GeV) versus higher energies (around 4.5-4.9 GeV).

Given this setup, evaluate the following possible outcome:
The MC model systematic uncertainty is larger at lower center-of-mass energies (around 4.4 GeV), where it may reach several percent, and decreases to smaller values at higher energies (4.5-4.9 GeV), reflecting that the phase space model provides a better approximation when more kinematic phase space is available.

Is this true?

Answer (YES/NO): NO